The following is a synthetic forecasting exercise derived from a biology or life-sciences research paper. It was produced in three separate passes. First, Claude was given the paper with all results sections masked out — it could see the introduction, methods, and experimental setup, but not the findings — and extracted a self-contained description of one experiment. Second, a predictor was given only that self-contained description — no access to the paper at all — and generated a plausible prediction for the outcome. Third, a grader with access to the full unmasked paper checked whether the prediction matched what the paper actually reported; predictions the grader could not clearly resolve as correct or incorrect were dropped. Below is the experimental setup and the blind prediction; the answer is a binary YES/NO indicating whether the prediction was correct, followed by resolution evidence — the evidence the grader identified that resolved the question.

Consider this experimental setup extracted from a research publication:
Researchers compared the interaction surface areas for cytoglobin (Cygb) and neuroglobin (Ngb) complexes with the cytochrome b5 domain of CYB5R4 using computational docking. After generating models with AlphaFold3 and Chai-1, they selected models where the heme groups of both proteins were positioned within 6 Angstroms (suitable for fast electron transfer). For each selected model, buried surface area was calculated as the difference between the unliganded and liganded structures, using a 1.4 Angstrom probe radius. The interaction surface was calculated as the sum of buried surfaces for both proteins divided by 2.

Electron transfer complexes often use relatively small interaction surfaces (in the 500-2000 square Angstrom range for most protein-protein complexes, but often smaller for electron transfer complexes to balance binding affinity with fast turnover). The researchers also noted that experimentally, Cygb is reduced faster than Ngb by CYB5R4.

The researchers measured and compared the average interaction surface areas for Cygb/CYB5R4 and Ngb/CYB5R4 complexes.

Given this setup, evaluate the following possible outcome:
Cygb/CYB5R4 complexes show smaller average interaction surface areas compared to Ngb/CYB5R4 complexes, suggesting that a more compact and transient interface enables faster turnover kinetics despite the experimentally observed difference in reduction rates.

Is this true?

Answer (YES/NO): NO